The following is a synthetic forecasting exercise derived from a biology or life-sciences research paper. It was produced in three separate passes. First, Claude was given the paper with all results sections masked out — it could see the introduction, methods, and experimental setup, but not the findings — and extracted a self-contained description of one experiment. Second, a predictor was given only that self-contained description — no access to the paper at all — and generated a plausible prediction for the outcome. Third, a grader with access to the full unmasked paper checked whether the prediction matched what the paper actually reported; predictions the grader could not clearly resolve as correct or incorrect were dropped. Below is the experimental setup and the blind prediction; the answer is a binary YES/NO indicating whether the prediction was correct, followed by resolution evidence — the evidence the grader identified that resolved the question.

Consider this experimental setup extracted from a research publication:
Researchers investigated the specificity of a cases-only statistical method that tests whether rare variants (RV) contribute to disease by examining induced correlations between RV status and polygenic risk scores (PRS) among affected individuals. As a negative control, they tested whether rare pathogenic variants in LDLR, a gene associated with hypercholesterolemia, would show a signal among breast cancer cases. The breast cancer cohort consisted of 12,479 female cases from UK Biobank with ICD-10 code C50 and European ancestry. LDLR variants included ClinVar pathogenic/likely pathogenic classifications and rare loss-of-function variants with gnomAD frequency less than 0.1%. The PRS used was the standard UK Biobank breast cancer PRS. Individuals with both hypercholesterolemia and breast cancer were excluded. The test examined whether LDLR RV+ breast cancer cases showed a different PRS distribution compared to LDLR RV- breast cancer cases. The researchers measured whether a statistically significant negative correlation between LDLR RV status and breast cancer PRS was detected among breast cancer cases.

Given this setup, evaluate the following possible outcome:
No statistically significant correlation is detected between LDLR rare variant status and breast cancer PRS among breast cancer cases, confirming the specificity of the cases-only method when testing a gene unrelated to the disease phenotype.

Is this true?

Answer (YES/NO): NO